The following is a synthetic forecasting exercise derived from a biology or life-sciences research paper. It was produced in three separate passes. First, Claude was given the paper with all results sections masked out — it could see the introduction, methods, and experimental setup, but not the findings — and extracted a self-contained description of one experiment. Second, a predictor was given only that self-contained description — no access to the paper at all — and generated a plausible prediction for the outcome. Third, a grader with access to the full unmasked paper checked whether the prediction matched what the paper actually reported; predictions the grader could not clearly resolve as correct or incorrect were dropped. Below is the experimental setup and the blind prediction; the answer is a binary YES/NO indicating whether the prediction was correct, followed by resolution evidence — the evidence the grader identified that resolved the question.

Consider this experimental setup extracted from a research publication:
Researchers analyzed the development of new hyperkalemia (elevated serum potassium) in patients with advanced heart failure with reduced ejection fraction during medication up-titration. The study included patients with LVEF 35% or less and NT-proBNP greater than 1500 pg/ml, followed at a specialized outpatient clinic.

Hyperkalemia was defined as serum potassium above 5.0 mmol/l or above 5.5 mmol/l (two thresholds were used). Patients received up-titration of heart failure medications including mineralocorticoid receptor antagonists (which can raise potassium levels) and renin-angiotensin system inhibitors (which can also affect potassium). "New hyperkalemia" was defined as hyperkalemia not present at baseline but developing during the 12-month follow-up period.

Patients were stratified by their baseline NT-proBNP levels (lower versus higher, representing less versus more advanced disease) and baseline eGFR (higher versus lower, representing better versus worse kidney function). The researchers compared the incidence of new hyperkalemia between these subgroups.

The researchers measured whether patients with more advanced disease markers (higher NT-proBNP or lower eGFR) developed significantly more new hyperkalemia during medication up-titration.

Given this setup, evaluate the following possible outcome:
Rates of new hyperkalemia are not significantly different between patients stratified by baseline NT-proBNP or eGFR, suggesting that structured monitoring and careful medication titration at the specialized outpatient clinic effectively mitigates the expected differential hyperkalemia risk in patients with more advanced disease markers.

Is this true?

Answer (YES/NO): NO